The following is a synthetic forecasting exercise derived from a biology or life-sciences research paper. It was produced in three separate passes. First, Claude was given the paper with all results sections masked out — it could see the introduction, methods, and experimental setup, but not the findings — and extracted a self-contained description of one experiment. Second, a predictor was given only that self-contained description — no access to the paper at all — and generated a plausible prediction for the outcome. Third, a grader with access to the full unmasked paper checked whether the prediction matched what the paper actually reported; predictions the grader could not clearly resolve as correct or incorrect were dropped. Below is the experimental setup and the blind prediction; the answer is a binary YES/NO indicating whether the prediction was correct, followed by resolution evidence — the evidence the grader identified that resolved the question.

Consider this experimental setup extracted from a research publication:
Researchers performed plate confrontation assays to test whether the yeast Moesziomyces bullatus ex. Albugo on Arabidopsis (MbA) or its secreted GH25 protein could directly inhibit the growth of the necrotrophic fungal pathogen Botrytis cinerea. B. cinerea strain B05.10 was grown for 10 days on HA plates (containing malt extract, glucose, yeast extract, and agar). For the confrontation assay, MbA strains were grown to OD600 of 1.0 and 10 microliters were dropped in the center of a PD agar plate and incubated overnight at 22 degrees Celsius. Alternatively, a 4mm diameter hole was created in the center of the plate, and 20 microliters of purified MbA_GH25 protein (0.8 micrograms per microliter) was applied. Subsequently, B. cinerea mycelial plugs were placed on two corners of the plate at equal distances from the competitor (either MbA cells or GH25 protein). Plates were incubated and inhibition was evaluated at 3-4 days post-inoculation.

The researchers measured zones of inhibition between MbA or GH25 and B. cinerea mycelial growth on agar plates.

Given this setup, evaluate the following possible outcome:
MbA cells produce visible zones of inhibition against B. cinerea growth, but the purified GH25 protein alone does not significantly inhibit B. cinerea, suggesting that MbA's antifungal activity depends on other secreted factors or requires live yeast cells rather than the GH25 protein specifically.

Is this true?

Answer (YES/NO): NO